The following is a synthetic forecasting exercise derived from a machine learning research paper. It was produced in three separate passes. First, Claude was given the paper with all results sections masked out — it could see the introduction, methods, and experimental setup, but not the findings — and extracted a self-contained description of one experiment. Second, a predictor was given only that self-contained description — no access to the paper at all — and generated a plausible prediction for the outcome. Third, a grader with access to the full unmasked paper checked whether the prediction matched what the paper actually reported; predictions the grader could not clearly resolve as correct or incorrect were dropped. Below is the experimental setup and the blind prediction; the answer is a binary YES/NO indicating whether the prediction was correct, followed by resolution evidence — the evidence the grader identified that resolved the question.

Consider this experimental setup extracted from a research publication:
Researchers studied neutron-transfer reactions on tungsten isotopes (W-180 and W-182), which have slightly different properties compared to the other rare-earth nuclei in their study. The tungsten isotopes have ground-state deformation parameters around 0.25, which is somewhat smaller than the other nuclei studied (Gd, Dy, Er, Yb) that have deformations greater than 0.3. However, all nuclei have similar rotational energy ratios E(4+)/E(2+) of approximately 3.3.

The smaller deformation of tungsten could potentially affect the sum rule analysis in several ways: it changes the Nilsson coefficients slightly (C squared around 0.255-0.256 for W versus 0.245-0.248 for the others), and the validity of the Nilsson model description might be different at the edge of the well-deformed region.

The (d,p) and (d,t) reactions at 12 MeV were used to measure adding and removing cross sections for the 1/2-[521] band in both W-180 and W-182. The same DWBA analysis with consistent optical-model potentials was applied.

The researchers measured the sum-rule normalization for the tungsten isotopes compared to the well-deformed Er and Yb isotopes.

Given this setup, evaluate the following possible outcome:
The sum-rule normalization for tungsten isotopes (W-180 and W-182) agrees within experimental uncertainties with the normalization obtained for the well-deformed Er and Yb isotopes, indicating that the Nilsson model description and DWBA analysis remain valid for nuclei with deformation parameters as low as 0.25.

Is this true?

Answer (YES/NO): YES